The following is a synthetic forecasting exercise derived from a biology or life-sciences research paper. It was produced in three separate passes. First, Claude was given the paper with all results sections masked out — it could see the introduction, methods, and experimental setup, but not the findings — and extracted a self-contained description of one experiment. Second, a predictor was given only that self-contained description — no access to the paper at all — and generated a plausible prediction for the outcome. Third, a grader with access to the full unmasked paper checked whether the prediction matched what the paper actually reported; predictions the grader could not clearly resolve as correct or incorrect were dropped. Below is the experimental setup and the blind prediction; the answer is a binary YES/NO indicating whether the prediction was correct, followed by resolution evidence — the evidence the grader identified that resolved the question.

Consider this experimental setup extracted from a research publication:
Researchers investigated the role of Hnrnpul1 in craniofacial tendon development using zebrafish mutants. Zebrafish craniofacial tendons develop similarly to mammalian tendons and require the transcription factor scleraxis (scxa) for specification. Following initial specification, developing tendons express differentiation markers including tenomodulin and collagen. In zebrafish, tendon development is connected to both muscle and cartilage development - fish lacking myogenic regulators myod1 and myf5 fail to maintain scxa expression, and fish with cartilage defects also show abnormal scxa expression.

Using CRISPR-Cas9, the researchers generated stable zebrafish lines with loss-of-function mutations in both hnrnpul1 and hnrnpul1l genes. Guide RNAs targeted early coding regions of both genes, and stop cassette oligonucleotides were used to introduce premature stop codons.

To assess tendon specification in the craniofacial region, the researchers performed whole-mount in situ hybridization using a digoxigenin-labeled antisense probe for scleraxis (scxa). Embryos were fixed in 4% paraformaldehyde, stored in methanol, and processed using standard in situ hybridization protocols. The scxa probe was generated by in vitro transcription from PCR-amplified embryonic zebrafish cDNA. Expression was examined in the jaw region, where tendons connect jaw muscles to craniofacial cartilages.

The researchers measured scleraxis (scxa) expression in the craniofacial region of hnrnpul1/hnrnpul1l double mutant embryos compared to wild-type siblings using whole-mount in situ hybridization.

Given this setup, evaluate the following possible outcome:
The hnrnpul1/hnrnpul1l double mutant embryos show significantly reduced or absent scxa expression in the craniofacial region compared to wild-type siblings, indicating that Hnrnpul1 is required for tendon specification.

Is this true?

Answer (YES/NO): NO